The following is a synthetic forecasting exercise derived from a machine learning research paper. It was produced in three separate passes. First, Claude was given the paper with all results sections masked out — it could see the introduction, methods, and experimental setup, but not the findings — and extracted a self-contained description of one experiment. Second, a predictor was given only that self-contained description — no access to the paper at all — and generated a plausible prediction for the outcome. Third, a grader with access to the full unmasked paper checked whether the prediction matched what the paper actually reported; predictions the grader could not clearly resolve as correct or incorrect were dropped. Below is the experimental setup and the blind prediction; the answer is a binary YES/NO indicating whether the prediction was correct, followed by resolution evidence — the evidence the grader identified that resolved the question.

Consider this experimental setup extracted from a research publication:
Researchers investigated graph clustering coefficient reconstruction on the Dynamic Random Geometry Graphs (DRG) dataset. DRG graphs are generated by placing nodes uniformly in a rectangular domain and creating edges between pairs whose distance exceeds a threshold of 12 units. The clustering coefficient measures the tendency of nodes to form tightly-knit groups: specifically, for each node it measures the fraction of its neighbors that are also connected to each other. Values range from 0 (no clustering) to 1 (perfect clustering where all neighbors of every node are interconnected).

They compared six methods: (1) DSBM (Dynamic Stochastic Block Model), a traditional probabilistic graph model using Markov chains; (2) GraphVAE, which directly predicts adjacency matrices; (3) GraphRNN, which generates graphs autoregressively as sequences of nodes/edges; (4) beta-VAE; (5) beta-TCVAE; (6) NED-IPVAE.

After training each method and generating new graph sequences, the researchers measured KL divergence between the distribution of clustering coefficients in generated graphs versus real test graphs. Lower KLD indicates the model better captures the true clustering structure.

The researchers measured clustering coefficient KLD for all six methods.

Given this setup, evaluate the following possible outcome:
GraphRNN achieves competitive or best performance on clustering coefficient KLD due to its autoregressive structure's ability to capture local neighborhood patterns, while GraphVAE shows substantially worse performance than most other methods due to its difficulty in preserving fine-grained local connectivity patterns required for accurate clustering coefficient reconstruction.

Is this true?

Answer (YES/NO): NO